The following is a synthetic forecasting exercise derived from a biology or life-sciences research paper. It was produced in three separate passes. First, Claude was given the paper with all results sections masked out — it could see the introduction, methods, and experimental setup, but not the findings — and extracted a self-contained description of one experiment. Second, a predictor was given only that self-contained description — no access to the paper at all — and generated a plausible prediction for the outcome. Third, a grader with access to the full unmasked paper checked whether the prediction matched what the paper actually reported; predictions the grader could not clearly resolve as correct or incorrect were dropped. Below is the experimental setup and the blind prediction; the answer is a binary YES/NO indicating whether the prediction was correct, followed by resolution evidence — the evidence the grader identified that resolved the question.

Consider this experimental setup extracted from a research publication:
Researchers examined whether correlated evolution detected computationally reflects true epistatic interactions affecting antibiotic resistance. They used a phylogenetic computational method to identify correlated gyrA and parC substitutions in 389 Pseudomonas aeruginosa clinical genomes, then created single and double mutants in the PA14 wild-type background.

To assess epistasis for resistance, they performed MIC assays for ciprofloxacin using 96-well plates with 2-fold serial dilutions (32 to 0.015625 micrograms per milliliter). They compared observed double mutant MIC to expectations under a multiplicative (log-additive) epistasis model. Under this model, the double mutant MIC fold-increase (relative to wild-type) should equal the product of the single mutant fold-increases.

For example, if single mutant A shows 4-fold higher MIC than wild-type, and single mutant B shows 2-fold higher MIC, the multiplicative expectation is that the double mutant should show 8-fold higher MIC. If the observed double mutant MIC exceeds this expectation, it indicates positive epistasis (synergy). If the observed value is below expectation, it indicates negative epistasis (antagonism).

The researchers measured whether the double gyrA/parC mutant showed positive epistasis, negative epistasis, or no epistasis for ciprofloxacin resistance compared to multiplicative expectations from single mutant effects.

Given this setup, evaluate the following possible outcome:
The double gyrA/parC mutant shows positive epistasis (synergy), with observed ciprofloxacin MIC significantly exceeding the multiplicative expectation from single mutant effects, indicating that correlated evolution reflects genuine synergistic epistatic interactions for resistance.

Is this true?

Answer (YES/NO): YES